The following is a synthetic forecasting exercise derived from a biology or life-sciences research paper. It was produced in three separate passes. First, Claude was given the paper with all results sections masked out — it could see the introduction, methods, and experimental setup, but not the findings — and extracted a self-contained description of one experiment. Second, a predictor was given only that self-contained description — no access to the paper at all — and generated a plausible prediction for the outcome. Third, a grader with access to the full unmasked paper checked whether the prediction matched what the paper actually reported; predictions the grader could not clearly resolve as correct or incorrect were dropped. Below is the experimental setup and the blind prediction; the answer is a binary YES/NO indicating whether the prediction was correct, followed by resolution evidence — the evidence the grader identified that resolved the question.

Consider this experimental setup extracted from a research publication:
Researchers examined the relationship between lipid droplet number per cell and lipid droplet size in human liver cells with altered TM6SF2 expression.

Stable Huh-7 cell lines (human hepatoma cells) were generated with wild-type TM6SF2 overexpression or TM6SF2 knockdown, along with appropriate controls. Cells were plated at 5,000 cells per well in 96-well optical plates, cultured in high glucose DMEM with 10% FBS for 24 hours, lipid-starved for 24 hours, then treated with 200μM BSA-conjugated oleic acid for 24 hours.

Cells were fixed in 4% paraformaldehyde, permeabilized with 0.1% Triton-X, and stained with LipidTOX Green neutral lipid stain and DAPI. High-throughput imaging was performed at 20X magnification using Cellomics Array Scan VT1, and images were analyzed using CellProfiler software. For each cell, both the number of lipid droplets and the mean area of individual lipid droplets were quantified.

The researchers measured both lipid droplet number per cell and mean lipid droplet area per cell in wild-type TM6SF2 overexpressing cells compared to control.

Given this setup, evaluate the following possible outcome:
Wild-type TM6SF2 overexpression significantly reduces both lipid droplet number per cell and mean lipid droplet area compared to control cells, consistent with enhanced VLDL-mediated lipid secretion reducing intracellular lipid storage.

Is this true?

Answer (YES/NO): NO